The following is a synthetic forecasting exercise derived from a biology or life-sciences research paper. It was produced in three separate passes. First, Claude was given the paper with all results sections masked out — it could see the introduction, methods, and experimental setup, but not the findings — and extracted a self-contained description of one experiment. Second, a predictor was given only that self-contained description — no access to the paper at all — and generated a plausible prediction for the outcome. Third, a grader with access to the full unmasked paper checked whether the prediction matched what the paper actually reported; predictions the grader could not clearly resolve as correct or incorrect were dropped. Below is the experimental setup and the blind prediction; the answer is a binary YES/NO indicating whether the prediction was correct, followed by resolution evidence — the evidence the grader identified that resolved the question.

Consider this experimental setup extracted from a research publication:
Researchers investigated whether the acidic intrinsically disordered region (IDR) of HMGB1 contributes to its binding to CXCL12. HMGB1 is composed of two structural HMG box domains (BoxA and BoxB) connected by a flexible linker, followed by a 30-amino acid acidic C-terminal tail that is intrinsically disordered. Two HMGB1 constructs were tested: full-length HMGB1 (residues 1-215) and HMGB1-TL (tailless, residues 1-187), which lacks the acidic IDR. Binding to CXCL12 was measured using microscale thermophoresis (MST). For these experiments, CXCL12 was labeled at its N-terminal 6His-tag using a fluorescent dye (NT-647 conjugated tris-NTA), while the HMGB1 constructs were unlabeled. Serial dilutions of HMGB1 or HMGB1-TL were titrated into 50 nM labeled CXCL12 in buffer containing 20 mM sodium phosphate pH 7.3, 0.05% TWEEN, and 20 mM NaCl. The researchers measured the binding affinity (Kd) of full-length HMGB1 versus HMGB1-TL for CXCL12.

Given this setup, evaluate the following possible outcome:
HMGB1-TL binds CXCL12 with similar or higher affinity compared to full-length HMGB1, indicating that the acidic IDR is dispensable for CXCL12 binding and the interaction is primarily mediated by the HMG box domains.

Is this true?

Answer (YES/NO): NO